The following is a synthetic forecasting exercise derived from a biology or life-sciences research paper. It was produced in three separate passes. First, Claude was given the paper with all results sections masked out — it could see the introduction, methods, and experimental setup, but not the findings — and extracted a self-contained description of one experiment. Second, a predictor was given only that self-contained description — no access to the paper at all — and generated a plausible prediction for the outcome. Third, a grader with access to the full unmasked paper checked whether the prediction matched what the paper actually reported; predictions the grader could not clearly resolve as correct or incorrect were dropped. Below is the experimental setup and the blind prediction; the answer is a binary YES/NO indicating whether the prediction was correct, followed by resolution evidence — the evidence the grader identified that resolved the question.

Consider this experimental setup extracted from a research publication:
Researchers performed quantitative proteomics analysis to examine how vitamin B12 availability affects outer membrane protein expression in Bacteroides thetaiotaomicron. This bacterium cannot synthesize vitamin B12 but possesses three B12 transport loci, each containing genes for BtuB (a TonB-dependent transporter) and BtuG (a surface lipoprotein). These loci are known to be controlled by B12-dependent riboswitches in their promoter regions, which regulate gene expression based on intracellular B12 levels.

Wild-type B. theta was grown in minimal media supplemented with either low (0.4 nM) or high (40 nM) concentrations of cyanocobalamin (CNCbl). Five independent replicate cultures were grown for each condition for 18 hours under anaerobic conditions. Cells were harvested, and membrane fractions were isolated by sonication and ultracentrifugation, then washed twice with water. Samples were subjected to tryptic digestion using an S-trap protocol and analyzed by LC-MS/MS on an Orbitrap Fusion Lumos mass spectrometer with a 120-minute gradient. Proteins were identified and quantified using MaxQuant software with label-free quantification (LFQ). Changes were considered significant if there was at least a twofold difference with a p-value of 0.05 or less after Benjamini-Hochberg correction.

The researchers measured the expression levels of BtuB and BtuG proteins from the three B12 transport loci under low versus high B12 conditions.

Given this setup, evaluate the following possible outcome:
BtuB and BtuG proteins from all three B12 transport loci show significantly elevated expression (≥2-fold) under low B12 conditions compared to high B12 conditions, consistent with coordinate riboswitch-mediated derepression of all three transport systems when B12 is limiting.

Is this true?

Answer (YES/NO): YES